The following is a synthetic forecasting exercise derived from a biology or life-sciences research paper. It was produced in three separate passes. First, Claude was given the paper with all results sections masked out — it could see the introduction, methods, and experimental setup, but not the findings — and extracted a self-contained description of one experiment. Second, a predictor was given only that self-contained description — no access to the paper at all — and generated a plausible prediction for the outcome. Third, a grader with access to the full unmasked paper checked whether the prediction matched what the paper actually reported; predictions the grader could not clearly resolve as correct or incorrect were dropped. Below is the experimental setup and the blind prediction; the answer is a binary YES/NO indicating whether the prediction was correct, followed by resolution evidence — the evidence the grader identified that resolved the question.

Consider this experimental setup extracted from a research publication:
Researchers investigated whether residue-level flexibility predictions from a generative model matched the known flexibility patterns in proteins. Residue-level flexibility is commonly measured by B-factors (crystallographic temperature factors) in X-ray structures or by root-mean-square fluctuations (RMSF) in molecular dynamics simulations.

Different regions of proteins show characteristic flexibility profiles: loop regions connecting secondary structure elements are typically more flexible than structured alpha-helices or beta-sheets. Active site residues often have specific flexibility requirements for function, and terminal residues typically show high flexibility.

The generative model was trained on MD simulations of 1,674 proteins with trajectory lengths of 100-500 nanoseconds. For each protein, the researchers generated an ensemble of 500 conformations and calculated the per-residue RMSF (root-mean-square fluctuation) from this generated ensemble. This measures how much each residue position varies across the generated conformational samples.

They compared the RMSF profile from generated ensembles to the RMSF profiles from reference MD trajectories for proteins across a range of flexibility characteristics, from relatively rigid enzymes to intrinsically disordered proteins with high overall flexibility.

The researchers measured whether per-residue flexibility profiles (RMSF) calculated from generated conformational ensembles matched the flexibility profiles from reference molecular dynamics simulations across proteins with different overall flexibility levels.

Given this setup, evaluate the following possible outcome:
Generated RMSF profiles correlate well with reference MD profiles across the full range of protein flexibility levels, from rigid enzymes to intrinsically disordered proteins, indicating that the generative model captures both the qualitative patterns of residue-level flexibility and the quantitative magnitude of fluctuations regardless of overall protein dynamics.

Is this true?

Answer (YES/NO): NO